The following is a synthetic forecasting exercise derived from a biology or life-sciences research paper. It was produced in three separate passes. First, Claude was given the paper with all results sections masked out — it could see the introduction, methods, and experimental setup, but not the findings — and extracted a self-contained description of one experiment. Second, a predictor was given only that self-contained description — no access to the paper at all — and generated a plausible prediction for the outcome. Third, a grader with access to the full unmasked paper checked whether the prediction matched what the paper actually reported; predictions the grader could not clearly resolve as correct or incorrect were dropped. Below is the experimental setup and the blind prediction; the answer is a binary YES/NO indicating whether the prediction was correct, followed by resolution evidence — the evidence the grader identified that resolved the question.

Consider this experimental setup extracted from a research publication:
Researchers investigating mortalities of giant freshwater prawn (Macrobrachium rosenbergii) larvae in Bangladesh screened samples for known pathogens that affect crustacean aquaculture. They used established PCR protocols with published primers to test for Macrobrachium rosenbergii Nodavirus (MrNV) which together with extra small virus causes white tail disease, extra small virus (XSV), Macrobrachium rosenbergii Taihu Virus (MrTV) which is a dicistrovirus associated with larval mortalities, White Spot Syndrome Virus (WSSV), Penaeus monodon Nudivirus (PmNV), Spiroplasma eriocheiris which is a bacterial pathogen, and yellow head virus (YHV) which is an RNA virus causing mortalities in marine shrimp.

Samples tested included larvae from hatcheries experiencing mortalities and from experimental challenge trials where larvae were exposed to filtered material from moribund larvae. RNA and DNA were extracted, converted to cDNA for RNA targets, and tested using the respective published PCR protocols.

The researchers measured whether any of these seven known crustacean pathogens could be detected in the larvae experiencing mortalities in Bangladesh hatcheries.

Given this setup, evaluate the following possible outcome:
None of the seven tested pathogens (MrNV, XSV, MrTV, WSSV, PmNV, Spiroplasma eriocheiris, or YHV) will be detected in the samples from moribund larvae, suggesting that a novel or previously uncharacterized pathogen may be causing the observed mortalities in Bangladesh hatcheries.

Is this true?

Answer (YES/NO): YES